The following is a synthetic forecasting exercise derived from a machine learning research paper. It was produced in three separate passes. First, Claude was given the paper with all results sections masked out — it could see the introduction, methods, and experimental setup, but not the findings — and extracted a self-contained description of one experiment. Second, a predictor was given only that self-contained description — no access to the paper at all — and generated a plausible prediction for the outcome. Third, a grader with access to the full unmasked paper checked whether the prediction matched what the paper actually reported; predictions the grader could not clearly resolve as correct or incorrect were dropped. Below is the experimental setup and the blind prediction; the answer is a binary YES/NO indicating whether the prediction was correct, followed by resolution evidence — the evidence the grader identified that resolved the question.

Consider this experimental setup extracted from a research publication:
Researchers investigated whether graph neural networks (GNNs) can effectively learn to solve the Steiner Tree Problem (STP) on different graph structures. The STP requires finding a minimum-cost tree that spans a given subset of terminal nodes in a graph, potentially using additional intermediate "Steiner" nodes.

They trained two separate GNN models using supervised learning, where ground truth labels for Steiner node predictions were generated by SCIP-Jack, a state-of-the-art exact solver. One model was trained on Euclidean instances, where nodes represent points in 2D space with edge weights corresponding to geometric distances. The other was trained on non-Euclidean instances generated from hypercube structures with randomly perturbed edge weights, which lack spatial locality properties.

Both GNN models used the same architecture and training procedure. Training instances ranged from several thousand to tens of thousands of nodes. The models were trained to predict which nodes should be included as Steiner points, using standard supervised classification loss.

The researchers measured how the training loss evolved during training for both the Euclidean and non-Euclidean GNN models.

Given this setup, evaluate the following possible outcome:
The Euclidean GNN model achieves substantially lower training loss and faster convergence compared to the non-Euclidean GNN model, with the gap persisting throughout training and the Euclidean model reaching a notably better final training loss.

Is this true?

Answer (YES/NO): YES